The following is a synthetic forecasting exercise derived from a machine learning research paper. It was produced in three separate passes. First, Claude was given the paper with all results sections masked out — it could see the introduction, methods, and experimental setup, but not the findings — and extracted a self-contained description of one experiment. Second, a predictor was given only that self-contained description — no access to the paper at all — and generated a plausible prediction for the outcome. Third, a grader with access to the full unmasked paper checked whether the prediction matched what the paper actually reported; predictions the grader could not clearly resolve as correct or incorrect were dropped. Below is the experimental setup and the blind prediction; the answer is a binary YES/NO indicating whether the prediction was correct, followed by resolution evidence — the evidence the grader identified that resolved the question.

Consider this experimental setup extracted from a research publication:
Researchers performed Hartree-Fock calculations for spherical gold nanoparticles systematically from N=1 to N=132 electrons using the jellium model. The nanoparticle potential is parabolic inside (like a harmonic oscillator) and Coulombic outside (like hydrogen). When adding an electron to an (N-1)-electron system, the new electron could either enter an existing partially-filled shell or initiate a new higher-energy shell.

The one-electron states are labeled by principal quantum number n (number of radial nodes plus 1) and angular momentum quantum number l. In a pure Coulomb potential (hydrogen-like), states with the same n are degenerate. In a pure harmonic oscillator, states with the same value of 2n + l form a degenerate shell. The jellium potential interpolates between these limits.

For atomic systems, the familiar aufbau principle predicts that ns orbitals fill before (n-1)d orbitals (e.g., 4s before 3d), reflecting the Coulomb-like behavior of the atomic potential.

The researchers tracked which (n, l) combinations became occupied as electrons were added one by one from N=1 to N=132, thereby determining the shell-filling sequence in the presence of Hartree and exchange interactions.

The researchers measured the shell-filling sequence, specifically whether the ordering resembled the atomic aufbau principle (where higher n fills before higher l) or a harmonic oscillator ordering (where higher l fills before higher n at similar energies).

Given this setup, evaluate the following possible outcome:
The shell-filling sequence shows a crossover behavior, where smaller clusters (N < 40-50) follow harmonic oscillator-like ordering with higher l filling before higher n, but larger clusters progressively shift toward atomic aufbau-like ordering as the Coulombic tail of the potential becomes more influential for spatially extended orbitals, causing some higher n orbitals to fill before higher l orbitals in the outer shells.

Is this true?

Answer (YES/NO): NO